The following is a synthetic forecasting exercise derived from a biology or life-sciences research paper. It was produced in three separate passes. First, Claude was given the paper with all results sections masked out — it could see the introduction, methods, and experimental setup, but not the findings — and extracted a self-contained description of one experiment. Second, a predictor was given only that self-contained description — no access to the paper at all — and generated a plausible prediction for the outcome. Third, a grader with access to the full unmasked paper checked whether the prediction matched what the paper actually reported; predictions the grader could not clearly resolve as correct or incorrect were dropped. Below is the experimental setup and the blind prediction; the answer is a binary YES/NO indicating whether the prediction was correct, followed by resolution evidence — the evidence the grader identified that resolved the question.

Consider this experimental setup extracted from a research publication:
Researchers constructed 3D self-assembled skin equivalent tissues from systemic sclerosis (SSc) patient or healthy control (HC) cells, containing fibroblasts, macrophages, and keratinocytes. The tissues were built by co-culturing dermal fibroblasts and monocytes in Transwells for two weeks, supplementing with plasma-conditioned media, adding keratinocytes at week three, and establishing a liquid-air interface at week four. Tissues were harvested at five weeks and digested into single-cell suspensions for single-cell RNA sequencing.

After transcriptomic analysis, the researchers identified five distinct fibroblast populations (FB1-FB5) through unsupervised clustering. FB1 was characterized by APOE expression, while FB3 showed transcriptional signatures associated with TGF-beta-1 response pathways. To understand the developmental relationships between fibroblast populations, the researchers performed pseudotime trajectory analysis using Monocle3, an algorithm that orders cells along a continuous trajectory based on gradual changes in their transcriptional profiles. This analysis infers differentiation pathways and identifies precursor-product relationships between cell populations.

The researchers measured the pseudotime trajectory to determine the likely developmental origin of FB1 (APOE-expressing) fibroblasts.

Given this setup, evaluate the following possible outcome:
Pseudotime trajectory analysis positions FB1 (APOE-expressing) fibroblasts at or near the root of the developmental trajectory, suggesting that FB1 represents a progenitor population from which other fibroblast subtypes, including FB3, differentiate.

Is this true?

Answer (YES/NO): NO